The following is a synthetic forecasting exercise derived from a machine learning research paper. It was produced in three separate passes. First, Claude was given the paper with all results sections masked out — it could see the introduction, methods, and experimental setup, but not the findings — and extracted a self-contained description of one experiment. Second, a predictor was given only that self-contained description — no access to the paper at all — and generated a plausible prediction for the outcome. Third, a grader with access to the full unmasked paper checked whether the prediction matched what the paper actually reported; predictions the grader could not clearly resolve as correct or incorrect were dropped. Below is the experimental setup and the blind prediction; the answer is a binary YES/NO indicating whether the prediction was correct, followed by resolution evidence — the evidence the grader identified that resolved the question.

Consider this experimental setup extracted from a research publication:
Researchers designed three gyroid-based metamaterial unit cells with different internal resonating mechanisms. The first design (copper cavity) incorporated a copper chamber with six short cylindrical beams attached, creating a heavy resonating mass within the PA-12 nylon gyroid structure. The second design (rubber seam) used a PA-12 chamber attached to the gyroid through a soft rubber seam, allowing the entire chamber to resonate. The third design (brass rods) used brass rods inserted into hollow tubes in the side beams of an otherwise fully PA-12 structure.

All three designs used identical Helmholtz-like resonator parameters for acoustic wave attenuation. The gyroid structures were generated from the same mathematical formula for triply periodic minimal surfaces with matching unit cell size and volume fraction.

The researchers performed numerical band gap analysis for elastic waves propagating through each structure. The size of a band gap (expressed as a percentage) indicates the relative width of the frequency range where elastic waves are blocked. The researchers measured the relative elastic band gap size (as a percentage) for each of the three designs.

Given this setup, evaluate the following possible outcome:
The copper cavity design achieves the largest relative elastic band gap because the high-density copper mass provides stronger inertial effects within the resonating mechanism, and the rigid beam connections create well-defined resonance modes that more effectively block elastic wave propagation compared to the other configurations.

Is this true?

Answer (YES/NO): YES